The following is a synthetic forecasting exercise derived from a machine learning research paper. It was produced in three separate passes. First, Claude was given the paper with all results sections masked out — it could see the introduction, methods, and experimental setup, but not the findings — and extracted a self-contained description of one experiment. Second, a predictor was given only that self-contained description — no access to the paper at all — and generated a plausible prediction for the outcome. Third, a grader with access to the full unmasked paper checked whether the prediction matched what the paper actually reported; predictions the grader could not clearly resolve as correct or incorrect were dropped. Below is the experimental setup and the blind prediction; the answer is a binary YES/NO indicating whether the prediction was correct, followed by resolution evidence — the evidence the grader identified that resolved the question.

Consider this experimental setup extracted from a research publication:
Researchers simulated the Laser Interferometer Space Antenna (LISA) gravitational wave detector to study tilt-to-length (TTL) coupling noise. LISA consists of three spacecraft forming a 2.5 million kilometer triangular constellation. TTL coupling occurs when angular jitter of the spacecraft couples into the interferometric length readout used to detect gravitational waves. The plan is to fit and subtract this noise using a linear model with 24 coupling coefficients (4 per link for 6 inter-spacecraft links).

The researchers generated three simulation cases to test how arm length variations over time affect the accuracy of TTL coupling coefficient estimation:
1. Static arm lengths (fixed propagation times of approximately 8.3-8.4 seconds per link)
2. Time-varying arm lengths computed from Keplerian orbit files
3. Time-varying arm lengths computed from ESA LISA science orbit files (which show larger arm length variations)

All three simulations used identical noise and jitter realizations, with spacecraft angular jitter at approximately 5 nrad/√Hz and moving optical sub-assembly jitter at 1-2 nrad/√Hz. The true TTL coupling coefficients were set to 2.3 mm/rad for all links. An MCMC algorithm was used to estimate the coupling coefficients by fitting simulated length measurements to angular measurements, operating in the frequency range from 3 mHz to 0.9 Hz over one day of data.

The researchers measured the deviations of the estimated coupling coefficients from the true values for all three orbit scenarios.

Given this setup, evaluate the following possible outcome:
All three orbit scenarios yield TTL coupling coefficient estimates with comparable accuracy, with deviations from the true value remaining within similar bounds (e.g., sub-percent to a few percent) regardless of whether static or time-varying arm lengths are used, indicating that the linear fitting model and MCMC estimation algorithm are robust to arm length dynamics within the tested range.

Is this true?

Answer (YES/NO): YES